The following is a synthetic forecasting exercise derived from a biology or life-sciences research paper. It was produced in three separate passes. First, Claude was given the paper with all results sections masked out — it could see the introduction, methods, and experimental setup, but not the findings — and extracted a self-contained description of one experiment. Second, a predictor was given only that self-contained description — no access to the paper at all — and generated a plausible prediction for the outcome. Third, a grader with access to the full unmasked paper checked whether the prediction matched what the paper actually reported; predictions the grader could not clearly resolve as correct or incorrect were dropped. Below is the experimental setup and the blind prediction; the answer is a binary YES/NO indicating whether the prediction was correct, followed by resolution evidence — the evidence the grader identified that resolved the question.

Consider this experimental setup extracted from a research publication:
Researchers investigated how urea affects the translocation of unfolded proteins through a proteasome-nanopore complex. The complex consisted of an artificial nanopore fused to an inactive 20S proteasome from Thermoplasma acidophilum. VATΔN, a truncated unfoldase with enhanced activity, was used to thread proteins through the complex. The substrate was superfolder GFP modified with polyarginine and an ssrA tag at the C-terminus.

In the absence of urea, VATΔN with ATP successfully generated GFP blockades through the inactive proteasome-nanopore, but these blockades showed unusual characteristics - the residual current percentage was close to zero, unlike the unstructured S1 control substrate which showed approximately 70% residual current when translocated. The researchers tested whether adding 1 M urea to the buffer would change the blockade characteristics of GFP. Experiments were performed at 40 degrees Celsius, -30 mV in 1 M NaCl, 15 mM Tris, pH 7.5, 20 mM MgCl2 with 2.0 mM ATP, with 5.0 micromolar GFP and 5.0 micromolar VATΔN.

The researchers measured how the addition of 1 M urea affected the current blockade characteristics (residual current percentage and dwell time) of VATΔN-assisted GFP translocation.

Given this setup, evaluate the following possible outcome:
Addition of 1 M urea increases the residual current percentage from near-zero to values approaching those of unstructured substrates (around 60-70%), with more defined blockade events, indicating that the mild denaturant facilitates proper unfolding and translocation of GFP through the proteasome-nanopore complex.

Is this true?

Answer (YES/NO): YES